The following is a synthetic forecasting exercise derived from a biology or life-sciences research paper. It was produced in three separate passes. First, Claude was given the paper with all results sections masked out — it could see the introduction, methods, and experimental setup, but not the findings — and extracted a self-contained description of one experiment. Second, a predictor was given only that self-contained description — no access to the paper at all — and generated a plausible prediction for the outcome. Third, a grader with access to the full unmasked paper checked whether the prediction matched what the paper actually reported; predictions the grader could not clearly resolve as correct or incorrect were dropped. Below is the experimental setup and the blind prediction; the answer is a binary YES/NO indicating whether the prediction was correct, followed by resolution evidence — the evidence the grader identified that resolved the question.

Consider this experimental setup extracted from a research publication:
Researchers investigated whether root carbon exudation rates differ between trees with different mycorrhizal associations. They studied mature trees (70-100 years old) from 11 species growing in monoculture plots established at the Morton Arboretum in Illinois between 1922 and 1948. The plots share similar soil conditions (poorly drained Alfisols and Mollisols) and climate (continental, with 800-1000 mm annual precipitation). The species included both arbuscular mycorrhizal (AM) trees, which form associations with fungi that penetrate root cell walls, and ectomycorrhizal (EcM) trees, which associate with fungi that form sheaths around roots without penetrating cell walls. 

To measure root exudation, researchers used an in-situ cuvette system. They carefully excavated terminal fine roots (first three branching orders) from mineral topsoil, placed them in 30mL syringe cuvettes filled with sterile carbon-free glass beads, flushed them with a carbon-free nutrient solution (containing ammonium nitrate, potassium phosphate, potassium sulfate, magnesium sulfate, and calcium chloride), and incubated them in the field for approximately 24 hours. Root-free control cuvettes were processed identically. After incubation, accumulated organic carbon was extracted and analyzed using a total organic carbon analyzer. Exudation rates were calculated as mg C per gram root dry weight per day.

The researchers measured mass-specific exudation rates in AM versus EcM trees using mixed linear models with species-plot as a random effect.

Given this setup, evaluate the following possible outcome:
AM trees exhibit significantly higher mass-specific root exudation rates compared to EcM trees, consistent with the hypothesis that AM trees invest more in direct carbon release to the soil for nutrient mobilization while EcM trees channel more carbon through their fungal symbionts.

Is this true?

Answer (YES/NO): NO